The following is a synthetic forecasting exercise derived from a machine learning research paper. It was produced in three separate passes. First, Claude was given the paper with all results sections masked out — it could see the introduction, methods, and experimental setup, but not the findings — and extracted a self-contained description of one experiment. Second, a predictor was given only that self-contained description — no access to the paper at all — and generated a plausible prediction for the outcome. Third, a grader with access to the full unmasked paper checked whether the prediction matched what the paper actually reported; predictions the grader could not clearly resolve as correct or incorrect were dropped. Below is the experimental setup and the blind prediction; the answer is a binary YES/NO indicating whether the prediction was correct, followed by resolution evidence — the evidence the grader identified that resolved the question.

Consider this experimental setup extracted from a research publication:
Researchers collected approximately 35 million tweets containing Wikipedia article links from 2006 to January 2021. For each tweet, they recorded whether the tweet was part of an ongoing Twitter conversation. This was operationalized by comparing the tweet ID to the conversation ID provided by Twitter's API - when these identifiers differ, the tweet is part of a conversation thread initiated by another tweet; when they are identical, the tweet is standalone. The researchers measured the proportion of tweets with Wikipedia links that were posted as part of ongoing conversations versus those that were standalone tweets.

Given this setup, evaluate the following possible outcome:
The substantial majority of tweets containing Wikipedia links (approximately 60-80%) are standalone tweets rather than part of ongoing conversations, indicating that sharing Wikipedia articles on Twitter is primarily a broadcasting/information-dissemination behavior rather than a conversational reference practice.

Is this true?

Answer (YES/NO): YES